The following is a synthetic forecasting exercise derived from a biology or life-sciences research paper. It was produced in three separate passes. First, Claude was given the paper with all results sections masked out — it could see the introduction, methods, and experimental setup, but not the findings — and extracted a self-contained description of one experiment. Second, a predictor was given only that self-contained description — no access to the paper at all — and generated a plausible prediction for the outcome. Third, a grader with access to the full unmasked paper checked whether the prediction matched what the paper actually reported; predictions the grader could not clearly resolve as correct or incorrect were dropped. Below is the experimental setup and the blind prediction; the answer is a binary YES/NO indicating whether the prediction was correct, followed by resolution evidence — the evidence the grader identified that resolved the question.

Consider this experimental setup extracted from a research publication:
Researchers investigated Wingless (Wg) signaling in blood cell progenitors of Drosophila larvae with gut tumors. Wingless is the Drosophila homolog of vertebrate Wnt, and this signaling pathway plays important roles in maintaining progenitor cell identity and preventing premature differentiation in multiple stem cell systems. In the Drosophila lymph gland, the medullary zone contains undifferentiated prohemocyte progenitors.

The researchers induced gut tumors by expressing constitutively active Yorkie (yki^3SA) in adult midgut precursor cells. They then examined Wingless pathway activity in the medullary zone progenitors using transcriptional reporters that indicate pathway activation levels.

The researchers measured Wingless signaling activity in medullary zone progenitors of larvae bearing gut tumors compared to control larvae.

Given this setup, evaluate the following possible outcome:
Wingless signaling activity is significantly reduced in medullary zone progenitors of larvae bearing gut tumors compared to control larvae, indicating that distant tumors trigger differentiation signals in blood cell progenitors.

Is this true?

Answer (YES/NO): YES